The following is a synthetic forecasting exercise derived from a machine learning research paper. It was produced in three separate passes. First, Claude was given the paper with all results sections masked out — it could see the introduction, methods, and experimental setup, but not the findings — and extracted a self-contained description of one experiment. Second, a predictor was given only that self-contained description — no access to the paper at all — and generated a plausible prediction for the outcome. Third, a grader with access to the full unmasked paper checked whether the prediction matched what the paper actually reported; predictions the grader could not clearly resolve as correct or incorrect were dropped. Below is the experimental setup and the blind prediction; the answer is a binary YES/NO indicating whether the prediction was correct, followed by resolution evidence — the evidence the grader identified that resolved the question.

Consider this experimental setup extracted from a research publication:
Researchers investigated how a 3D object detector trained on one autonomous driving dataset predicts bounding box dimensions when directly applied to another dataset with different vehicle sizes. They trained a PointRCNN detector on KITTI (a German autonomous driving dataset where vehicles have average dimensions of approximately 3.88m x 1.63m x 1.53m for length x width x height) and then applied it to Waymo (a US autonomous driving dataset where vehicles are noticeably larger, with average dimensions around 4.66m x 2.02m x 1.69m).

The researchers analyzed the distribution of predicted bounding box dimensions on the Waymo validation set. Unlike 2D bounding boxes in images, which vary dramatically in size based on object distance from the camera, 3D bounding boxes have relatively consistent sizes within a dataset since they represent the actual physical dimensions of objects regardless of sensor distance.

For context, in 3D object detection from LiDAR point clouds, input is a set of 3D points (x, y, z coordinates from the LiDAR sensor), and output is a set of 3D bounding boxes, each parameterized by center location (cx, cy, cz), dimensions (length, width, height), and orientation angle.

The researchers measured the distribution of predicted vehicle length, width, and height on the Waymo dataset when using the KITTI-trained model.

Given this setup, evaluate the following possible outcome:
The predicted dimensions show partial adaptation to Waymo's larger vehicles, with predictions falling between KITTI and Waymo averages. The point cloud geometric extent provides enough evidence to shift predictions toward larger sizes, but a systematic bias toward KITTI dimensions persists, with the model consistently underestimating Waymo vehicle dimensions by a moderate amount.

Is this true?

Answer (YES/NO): NO